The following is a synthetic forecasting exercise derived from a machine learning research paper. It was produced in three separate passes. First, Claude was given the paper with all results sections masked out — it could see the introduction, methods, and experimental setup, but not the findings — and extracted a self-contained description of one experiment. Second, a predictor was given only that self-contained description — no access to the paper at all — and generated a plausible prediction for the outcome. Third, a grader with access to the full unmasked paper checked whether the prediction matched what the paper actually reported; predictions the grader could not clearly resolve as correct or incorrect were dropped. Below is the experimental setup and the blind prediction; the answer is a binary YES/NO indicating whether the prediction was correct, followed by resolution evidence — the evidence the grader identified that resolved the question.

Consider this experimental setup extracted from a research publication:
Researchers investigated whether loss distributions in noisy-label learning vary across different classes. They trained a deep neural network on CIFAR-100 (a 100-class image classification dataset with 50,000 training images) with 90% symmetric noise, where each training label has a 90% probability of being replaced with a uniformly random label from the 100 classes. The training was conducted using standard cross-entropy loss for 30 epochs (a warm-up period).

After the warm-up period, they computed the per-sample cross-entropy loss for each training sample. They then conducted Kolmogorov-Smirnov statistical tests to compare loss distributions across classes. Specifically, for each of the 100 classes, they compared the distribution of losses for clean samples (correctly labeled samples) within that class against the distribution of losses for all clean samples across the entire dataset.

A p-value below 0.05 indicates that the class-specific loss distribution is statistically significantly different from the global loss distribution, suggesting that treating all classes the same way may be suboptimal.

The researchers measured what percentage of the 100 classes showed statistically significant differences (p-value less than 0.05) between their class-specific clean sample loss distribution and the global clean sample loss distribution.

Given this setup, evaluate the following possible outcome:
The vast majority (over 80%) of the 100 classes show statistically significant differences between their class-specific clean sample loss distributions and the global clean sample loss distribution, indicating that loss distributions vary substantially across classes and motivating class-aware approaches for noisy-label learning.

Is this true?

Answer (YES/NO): NO